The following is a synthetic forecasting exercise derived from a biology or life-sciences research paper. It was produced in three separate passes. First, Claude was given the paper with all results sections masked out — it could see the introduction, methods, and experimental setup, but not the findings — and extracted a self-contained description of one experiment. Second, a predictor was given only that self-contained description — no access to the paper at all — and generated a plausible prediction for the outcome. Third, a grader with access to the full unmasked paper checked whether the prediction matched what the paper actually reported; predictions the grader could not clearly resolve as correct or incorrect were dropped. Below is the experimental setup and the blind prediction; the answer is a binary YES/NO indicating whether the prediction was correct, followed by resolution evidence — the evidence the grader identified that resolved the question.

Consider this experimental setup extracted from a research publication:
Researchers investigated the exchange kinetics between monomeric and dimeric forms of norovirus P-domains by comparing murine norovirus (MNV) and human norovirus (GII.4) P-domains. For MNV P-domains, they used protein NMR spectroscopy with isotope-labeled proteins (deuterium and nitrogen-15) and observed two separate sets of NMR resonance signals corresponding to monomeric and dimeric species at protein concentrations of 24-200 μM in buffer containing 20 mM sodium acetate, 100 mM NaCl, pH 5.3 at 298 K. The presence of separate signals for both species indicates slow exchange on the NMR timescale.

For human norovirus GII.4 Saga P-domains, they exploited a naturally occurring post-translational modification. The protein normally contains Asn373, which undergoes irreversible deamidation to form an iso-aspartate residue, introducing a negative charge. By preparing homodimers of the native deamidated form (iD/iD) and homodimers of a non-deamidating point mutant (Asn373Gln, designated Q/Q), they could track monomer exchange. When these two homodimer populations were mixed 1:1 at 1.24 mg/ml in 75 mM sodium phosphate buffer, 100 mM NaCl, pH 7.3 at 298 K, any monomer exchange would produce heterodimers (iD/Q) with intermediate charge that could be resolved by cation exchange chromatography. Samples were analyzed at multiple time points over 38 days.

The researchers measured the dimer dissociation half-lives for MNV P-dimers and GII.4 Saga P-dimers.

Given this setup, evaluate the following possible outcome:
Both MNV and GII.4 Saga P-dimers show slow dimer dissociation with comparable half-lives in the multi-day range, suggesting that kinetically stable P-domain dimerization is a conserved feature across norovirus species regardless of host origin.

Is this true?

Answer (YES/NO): NO